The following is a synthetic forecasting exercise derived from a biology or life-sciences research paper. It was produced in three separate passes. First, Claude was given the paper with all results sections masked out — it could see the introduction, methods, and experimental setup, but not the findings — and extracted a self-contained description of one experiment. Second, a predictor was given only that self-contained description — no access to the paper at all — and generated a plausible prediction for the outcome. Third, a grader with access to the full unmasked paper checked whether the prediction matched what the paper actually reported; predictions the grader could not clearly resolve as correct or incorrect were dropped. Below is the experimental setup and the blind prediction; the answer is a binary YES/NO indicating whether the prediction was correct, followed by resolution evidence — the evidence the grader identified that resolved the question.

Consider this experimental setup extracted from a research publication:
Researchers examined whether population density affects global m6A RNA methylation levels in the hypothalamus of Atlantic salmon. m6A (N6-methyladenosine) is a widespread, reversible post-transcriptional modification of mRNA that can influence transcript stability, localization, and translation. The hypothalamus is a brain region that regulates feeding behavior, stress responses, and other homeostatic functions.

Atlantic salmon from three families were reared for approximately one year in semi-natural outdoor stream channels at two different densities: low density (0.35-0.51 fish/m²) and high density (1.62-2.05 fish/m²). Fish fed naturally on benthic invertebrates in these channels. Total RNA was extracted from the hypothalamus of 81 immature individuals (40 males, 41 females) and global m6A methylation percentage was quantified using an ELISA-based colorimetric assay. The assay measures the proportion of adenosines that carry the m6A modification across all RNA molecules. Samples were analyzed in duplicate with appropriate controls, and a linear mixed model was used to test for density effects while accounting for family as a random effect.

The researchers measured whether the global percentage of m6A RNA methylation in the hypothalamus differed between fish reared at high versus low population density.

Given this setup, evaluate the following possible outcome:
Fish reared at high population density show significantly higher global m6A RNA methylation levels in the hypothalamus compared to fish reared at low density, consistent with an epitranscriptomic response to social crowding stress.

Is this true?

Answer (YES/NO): NO